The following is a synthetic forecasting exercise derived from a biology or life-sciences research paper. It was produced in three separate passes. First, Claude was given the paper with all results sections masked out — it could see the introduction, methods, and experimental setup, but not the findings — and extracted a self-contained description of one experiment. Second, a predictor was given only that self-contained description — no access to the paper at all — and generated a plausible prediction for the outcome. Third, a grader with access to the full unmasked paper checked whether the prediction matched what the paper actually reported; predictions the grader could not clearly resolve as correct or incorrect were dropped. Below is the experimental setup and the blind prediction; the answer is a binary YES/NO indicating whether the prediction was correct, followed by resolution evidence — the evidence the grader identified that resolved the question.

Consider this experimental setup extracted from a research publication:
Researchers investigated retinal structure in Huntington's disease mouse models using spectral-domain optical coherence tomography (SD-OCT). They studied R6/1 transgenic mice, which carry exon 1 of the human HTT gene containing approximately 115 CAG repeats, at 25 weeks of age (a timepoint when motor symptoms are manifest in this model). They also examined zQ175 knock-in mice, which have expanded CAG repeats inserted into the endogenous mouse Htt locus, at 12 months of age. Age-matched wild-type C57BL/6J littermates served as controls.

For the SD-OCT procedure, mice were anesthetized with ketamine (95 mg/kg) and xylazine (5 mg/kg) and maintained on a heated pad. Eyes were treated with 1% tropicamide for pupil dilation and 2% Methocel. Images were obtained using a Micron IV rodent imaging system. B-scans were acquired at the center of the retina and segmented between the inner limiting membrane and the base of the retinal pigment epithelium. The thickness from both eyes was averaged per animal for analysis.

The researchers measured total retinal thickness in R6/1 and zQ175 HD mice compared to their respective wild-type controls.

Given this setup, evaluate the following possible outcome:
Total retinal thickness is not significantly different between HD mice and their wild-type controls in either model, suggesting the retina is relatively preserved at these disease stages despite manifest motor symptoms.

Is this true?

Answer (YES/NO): NO